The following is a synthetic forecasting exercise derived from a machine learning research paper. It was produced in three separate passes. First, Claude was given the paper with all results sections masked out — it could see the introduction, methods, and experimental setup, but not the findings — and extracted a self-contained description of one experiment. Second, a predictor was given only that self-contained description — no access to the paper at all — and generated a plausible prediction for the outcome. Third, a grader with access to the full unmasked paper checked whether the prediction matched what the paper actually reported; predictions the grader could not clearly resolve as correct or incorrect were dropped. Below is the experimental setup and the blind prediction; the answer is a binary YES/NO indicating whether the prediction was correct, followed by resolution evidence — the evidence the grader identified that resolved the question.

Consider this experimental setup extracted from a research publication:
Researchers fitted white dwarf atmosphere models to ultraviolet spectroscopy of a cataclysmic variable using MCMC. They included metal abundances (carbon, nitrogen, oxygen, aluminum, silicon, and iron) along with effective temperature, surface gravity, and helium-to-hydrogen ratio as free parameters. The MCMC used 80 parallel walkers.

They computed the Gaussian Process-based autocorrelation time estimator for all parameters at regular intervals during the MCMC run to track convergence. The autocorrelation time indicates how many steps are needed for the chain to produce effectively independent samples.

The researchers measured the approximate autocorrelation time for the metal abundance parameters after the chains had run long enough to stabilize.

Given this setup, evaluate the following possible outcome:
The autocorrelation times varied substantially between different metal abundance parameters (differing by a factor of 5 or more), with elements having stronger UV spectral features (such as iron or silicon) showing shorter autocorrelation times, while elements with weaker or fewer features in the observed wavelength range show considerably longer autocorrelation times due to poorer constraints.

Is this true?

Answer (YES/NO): NO